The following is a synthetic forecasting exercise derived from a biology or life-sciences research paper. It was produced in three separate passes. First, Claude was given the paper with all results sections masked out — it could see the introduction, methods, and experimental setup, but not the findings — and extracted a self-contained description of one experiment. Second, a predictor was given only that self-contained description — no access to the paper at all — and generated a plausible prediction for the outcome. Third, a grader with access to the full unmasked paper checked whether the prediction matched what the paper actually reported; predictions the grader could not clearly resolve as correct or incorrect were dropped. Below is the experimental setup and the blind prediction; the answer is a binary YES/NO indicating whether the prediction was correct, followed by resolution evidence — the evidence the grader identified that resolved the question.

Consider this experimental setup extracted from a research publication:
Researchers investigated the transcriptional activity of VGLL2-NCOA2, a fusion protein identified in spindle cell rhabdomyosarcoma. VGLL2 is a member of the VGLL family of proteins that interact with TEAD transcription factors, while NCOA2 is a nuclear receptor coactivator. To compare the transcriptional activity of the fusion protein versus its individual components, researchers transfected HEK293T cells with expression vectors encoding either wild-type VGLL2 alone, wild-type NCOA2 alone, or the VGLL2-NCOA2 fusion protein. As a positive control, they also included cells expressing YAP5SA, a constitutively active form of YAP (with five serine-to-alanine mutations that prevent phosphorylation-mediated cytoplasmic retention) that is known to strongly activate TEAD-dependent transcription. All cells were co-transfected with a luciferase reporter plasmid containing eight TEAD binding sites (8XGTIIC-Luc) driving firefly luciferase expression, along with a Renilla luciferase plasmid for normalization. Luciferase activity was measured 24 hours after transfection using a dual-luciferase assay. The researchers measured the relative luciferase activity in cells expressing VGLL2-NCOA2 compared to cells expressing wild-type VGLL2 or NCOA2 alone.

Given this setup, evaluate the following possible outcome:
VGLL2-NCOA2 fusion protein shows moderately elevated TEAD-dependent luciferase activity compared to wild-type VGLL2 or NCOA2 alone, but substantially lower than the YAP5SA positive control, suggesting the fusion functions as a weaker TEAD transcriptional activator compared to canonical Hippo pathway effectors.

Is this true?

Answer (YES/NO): NO